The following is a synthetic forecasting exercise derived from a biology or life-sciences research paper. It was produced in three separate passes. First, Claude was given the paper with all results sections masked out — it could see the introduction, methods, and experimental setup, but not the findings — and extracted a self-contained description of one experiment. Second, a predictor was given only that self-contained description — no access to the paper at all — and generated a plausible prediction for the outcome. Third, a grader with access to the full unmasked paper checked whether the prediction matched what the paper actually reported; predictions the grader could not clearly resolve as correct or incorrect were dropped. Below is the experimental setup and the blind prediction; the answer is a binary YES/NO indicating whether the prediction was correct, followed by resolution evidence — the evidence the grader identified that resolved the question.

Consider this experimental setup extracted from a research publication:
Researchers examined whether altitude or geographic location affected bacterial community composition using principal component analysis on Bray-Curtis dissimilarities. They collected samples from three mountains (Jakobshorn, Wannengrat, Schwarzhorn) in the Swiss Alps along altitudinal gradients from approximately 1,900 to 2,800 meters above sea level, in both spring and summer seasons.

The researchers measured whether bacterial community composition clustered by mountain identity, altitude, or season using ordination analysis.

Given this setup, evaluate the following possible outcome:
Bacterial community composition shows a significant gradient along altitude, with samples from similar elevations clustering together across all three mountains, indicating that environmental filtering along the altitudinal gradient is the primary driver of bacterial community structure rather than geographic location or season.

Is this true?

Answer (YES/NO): NO